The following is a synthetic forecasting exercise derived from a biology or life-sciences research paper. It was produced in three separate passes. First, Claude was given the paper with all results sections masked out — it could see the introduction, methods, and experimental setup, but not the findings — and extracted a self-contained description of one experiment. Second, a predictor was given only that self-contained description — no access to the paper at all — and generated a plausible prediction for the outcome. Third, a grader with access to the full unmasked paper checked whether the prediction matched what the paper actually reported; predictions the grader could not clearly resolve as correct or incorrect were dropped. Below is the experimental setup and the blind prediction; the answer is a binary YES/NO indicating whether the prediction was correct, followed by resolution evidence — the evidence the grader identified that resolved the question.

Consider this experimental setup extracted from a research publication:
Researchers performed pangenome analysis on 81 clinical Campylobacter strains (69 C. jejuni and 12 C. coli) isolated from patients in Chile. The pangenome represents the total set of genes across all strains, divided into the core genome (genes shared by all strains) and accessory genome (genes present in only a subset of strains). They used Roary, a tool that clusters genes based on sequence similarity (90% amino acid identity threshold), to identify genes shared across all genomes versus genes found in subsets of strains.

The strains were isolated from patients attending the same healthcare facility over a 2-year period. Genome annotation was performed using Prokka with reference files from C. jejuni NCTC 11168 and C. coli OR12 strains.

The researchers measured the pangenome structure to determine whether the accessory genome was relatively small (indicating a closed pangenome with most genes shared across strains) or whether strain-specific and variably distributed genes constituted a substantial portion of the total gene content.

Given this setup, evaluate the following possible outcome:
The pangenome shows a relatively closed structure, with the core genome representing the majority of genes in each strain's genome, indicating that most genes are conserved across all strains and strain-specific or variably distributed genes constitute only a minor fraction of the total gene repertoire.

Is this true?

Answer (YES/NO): NO